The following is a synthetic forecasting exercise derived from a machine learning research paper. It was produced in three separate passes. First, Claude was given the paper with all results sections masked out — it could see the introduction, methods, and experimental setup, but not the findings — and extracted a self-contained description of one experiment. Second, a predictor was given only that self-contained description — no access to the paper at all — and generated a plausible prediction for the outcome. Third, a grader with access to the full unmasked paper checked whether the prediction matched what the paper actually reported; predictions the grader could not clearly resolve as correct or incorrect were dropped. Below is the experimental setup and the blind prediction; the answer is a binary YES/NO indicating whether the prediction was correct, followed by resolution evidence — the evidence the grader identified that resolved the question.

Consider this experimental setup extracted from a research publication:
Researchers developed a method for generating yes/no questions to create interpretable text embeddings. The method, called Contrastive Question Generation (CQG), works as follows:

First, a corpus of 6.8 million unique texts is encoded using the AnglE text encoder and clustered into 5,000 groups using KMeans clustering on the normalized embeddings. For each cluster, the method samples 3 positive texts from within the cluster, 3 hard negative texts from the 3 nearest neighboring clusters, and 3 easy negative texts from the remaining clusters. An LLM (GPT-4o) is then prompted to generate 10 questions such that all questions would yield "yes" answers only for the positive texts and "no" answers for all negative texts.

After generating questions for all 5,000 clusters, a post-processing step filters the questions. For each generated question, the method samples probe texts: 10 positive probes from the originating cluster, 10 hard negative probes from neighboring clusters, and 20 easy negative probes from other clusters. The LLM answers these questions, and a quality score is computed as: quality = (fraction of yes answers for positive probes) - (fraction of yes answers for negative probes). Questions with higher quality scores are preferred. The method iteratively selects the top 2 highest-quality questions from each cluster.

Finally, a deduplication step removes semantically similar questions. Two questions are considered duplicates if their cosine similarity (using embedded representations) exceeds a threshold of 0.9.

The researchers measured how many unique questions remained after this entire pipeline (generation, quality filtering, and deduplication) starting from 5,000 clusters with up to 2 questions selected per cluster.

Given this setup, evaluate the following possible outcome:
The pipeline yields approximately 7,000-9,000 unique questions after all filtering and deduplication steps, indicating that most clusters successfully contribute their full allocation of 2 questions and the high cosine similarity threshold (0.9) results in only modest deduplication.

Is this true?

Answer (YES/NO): NO